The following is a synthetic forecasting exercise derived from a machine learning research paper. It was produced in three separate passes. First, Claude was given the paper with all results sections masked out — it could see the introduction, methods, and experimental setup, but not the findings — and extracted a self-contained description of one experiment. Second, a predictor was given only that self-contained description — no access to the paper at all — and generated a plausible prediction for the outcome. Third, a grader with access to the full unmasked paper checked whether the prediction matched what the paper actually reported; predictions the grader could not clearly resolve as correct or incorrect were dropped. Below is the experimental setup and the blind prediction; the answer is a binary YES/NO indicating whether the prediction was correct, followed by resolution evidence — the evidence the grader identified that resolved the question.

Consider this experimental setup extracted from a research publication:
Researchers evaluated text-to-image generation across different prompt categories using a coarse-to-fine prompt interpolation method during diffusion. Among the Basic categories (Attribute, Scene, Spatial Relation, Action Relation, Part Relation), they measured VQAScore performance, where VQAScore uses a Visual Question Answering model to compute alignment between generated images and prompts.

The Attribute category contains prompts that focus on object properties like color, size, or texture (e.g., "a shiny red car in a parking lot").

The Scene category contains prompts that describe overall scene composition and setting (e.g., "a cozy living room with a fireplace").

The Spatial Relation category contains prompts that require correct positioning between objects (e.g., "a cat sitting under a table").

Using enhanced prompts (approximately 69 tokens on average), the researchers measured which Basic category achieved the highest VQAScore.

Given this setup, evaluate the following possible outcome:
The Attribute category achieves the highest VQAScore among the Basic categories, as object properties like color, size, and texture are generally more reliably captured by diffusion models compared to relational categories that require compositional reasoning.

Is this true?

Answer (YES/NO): NO